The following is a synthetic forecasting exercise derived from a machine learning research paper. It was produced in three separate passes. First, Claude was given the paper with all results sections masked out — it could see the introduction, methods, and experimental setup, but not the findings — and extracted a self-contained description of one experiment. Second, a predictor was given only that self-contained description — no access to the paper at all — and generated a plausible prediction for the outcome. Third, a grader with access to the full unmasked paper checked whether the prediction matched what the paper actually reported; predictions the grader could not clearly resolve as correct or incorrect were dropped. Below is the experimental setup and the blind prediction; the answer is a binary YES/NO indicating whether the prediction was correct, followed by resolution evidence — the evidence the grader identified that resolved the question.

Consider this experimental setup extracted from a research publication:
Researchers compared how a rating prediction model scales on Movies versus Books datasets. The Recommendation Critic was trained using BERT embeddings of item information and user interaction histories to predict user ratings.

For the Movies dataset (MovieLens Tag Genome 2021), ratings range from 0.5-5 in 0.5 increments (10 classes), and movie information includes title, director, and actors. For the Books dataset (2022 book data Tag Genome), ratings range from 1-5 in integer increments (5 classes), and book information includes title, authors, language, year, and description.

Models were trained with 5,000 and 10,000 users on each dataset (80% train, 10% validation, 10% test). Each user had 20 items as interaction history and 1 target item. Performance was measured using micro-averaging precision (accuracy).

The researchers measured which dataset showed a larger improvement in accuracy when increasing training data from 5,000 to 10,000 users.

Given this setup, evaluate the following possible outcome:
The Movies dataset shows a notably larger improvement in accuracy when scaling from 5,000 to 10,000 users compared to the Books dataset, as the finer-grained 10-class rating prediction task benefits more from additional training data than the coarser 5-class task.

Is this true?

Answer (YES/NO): YES